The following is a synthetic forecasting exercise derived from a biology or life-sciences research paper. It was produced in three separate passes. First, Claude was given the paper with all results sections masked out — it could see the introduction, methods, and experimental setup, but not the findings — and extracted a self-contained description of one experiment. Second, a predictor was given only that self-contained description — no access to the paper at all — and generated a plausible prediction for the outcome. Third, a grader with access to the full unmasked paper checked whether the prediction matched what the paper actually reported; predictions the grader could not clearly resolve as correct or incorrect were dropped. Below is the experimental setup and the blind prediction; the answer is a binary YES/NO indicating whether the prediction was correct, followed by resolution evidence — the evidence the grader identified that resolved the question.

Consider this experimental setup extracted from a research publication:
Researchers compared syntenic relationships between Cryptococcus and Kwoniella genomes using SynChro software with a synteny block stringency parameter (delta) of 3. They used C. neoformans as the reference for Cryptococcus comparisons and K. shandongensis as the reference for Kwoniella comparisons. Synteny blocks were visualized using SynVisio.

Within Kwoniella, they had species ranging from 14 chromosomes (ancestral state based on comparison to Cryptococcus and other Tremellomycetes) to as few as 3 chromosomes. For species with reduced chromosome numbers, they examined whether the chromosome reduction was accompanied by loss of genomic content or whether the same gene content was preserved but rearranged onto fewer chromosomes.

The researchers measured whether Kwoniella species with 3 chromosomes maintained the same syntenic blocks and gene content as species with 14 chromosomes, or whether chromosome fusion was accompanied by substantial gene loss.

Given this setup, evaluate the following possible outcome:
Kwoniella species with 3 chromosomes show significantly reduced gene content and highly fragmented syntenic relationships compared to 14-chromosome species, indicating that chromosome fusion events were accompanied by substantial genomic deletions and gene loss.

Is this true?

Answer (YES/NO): NO